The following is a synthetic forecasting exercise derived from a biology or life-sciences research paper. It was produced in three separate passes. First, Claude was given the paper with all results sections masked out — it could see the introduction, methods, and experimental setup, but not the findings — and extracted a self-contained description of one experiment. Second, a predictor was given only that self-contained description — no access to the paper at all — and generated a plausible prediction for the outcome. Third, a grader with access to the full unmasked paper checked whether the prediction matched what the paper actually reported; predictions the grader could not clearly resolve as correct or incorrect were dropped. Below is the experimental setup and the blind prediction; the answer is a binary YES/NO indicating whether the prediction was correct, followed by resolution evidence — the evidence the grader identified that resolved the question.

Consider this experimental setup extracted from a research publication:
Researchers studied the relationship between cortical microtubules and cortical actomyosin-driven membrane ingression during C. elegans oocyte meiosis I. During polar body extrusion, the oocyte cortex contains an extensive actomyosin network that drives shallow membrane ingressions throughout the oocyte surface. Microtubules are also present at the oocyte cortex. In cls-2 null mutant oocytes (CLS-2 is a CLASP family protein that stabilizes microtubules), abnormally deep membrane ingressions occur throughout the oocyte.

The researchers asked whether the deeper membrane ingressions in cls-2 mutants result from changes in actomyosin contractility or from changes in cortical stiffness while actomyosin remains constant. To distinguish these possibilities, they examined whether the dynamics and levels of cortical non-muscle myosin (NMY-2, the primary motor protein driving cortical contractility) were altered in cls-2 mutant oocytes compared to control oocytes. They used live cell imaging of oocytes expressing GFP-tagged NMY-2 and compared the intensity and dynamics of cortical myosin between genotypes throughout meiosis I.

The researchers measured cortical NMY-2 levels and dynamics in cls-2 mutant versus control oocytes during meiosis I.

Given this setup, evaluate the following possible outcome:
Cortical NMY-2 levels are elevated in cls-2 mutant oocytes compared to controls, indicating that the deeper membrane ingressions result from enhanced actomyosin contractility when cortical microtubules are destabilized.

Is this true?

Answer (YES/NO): NO